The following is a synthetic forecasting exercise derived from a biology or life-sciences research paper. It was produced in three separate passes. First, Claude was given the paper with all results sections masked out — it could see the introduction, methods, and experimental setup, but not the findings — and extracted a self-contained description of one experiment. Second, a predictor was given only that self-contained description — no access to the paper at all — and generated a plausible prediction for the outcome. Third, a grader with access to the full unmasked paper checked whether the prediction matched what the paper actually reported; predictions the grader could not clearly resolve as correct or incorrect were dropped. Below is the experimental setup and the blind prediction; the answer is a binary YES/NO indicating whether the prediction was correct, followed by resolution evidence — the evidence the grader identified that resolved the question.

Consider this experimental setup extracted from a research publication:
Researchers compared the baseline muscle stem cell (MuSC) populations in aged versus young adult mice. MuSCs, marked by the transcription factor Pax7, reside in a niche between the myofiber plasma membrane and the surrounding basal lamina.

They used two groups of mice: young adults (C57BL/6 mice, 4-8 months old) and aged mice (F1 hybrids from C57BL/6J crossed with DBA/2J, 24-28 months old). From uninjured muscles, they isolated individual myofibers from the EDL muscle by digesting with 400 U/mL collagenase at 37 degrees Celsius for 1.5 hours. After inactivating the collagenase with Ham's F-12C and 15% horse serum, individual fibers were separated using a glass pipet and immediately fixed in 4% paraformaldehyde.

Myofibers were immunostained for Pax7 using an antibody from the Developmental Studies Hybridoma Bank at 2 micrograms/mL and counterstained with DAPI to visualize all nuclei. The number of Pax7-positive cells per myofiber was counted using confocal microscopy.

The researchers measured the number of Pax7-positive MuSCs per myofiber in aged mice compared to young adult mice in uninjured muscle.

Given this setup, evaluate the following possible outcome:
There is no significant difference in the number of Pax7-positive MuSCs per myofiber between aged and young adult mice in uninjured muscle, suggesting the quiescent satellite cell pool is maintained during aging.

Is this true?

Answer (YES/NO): NO